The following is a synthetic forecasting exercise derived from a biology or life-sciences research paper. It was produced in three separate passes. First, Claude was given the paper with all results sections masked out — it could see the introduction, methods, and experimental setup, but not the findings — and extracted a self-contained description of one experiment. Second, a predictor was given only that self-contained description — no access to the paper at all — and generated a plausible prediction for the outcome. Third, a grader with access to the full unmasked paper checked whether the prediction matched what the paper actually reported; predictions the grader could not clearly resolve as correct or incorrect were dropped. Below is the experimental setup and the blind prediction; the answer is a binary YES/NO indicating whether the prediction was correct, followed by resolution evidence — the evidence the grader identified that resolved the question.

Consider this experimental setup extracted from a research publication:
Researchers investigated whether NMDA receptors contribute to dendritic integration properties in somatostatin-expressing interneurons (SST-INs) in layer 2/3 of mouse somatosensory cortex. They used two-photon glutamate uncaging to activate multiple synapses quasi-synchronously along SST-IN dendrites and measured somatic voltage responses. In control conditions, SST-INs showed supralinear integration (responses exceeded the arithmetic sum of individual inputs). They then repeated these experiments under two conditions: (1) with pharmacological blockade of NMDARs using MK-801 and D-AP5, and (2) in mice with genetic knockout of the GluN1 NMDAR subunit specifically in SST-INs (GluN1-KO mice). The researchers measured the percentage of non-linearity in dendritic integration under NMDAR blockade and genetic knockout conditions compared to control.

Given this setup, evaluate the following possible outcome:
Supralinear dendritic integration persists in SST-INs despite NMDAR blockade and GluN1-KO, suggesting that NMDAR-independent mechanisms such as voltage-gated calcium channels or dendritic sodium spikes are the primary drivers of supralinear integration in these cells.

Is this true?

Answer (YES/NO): NO